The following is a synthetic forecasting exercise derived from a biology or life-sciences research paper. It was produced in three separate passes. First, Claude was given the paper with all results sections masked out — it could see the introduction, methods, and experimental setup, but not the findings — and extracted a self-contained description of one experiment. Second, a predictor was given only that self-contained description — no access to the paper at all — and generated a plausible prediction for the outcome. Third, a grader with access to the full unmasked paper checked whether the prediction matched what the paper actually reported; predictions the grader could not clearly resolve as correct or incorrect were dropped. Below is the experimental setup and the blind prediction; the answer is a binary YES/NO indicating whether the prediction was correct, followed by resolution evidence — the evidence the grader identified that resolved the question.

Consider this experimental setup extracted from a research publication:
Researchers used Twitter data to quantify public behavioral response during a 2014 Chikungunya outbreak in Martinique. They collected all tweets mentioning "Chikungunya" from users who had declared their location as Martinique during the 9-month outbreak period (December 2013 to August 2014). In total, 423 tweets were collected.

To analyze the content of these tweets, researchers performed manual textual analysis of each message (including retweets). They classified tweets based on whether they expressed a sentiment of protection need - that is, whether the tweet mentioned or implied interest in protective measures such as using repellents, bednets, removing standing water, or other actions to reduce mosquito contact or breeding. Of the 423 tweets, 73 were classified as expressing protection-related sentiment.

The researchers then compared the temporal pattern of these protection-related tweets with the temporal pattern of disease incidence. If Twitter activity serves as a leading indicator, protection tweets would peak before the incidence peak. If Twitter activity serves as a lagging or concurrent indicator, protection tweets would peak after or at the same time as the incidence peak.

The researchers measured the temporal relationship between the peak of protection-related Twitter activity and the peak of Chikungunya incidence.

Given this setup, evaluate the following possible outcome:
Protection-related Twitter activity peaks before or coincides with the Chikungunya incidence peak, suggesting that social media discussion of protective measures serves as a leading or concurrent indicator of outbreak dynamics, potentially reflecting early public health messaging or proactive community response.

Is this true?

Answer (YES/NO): YES